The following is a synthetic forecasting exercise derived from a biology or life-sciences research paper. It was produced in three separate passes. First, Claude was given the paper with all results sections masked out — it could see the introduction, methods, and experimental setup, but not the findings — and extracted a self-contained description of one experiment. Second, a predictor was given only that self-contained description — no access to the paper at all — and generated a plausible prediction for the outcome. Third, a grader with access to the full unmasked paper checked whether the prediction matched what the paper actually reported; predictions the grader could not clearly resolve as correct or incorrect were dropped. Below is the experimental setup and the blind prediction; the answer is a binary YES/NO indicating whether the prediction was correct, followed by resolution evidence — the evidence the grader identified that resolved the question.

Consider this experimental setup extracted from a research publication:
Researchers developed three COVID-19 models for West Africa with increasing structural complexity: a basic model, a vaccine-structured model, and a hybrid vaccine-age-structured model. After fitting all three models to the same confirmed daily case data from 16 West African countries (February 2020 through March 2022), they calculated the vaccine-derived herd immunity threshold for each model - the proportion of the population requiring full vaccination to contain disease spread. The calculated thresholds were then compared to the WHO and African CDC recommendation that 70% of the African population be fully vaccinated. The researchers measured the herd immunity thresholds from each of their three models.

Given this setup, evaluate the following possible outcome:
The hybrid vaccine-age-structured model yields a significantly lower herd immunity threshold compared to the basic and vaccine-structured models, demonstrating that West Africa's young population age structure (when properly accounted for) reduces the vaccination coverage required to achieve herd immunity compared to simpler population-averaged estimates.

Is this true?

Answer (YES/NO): YES